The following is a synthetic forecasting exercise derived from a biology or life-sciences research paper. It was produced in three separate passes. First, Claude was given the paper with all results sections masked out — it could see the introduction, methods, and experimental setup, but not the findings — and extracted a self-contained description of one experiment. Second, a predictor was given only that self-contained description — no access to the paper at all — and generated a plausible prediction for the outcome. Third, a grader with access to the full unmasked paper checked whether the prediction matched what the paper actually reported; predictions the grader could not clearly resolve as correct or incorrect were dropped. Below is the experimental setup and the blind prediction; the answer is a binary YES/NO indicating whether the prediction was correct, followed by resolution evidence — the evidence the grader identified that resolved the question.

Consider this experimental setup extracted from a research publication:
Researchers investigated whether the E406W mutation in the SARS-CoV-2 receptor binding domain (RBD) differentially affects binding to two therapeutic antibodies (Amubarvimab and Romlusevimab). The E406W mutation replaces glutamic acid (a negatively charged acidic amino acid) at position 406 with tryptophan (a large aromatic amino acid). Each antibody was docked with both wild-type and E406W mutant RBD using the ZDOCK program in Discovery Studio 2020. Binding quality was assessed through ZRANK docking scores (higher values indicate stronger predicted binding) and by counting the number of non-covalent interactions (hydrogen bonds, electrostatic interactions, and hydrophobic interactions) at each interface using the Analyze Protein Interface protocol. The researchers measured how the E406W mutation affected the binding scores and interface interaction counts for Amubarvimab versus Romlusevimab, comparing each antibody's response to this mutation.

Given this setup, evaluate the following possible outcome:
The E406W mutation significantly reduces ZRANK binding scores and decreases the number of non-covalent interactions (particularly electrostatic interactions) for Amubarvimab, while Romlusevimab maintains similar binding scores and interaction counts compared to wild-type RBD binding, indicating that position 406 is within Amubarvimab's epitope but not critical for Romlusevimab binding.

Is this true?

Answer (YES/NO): NO